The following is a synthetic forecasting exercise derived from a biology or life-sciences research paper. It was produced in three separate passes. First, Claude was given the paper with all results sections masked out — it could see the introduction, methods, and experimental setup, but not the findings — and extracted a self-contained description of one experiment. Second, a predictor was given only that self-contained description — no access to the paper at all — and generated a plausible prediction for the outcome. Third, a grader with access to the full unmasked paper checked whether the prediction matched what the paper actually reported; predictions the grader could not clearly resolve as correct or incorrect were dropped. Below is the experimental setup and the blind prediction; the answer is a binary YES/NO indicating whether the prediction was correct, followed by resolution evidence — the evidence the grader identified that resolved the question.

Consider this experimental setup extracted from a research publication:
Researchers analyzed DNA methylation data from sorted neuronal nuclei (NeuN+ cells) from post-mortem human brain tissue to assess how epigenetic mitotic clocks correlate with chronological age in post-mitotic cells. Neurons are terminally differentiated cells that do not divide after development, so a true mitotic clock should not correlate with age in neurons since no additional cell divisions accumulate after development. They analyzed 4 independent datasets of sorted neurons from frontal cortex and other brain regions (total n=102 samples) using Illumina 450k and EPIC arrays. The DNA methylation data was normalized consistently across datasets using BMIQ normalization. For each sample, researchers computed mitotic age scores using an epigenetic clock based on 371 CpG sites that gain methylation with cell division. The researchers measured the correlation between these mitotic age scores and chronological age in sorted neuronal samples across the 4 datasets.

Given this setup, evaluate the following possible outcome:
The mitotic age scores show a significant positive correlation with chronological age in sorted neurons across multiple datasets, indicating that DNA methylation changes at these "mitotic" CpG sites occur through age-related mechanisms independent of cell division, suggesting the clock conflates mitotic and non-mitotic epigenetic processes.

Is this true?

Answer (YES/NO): NO